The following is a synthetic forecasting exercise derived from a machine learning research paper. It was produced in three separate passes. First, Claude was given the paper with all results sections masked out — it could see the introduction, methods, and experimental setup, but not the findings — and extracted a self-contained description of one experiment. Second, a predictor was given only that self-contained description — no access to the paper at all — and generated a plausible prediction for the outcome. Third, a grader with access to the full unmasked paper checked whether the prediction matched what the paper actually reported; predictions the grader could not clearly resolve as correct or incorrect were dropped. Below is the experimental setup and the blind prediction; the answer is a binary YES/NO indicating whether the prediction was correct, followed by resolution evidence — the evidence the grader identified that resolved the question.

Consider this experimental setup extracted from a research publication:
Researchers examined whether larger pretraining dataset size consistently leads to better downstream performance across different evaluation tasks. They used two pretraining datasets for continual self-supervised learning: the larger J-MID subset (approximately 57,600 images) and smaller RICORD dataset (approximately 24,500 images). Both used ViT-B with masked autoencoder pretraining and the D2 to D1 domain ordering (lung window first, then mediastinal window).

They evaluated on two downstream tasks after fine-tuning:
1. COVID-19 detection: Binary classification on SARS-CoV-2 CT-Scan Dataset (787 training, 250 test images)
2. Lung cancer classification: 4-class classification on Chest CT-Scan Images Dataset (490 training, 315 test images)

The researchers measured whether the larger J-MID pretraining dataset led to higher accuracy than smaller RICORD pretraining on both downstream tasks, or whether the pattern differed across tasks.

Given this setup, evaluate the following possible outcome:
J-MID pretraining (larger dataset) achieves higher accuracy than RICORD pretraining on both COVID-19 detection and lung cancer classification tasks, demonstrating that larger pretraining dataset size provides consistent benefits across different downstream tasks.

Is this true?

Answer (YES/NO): NO